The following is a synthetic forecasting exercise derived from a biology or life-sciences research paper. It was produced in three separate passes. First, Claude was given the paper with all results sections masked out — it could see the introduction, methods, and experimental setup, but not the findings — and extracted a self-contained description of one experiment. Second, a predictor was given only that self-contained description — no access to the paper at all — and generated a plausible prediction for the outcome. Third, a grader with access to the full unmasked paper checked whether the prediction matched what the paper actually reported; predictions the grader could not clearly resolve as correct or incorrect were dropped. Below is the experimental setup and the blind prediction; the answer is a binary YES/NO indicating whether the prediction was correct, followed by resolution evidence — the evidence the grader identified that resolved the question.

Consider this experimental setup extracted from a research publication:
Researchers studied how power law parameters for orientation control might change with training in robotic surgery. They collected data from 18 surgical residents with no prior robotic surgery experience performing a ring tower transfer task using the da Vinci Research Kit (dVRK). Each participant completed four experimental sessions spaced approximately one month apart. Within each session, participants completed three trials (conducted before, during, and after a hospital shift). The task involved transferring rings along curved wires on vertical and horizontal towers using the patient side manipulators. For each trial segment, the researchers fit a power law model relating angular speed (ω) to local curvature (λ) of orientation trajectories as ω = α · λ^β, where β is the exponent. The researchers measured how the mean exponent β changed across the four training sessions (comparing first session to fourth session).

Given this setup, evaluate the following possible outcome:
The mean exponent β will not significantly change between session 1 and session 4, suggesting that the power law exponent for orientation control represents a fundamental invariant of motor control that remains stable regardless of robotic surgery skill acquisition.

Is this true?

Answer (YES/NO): YES